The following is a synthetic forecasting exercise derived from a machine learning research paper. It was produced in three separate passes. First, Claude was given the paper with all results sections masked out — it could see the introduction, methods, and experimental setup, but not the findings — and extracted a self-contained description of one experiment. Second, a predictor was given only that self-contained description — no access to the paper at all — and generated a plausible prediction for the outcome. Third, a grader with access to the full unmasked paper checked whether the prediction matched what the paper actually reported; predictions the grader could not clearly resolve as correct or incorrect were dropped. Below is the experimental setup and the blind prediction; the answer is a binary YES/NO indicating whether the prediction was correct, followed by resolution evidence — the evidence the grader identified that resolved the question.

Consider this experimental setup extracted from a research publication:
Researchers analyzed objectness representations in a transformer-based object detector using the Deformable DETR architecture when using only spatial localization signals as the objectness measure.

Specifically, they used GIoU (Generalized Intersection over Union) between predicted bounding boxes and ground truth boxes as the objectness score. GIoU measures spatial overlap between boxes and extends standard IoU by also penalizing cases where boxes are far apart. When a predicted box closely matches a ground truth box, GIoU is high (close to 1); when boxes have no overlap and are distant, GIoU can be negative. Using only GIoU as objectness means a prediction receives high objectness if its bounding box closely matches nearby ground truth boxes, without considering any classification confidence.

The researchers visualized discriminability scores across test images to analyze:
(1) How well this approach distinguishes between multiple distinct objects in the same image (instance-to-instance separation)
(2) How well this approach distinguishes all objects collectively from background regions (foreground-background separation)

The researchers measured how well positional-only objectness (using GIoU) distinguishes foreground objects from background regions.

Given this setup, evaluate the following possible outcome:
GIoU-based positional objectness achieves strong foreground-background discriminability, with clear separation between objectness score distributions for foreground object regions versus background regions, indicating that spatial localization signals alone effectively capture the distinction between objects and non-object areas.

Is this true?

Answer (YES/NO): NO